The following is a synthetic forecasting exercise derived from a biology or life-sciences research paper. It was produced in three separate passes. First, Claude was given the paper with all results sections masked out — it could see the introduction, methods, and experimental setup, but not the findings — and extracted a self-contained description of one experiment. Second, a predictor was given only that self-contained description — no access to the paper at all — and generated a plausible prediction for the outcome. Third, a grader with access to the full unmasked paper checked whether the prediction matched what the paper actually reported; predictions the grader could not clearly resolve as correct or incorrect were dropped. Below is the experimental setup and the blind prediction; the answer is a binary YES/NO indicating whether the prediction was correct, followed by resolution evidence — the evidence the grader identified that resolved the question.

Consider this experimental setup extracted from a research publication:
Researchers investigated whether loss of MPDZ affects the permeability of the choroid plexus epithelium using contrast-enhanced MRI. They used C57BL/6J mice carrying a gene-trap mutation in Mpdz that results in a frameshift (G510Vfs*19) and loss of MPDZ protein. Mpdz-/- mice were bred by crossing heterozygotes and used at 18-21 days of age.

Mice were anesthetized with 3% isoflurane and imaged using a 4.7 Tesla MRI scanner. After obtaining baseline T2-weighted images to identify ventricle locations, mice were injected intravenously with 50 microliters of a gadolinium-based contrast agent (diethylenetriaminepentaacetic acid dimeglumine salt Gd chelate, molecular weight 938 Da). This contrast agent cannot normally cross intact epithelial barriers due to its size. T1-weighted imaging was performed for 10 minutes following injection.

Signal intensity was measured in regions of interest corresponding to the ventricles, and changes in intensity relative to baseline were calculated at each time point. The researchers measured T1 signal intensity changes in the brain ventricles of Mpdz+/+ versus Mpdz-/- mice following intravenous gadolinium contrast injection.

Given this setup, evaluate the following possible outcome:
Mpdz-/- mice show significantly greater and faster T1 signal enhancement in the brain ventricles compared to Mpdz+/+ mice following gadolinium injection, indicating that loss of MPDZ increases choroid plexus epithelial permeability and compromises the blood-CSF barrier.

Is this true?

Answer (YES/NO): YES